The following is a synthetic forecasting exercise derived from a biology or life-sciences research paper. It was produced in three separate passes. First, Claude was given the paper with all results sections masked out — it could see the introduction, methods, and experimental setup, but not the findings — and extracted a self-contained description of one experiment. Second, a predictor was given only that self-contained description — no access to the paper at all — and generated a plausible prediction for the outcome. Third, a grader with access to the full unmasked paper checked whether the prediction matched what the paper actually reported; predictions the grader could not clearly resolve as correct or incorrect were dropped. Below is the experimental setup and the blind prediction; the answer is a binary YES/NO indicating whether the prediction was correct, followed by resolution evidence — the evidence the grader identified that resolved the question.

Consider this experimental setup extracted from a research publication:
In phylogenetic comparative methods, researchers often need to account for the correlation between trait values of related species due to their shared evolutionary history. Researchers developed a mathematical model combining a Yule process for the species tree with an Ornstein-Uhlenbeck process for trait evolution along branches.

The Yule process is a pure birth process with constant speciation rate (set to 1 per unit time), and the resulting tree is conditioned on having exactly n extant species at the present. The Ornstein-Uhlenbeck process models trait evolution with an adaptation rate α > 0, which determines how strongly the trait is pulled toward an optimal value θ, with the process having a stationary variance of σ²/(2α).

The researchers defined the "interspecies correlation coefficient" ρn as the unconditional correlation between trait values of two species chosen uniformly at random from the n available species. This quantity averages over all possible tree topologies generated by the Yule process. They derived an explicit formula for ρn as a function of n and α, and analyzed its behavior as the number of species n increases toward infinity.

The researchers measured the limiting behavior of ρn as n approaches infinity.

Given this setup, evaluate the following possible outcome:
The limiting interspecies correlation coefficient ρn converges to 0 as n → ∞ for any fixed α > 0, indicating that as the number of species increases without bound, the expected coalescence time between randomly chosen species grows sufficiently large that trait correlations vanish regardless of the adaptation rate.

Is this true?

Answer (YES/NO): YES